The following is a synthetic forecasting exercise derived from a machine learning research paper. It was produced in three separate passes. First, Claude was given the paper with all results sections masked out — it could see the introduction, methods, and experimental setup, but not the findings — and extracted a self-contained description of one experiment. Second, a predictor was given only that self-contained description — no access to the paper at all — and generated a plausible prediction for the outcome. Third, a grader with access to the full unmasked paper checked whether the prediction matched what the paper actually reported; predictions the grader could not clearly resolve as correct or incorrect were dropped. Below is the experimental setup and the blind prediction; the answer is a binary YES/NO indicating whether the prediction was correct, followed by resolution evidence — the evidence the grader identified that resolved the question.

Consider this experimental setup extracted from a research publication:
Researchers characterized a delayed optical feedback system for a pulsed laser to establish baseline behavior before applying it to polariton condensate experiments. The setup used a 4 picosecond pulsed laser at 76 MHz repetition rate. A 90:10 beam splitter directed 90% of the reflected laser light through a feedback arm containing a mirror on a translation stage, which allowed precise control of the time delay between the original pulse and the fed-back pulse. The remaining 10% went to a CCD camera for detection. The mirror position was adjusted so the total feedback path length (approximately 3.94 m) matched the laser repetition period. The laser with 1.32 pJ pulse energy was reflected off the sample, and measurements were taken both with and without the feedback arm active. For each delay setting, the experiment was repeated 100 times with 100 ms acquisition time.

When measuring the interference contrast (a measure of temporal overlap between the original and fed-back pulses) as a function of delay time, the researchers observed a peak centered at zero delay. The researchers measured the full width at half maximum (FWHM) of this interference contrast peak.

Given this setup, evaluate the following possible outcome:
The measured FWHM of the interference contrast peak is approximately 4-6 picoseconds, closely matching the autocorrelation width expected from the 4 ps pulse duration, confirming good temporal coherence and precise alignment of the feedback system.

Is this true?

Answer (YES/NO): YES